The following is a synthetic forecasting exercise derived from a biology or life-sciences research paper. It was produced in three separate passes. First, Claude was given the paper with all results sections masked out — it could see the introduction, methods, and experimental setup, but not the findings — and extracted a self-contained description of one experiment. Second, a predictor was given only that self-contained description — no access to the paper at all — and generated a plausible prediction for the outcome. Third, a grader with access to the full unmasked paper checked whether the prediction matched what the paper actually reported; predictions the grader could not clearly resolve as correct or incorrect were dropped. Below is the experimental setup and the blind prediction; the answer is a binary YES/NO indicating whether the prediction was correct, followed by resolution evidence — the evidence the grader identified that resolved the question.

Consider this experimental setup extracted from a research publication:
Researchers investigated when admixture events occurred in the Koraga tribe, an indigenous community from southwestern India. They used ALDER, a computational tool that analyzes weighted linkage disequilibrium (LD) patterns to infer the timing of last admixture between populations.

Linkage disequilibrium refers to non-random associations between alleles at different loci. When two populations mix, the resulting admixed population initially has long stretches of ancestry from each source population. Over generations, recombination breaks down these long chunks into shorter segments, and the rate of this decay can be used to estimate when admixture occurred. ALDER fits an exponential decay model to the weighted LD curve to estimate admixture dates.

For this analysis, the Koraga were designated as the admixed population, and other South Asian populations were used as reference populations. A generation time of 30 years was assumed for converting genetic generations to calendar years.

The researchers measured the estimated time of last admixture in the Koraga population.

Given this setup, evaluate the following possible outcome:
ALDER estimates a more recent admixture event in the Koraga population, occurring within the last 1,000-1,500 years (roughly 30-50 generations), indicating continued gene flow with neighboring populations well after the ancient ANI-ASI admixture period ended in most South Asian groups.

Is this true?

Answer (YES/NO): NO